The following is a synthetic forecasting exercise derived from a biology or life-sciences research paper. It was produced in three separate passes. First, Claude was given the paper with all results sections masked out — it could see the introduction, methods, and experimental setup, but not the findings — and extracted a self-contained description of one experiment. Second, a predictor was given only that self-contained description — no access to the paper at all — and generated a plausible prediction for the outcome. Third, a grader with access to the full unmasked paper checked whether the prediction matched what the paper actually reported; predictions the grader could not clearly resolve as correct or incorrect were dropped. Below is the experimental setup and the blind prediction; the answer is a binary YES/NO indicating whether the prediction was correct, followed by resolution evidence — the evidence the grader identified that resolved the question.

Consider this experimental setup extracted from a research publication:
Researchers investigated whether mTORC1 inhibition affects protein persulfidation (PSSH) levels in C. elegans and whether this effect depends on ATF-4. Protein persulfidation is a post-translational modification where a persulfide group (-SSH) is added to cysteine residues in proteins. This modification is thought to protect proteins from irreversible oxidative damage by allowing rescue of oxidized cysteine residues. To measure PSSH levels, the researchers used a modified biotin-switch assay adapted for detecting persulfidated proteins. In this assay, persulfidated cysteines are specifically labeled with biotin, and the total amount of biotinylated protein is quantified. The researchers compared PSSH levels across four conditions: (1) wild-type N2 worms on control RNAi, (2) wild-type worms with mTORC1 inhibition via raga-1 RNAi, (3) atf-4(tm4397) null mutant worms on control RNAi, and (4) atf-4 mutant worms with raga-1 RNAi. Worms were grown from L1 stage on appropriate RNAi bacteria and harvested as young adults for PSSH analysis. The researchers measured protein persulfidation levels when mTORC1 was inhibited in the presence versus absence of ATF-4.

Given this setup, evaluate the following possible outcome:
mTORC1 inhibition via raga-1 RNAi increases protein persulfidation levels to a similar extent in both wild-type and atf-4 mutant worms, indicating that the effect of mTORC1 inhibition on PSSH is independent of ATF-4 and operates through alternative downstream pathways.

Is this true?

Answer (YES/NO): NO